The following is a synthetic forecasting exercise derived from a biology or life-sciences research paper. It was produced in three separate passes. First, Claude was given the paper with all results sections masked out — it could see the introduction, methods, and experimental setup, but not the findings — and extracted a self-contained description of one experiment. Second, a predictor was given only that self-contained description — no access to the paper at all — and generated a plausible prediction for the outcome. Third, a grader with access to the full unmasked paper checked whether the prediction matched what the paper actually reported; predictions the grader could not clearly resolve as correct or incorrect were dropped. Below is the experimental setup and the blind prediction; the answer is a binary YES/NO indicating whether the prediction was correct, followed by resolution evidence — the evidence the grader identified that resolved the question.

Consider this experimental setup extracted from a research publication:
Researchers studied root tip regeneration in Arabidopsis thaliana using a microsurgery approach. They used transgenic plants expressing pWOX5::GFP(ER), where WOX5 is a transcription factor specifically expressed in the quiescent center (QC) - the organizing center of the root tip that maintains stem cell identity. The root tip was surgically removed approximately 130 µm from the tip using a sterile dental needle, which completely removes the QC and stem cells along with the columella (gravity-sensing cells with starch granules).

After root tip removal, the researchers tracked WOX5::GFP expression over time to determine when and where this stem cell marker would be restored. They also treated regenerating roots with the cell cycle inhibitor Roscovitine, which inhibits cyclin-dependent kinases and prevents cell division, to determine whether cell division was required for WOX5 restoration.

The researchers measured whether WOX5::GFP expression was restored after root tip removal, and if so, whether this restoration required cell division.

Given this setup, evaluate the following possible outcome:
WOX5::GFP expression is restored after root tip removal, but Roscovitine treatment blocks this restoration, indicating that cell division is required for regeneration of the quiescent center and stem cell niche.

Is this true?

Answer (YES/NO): NO